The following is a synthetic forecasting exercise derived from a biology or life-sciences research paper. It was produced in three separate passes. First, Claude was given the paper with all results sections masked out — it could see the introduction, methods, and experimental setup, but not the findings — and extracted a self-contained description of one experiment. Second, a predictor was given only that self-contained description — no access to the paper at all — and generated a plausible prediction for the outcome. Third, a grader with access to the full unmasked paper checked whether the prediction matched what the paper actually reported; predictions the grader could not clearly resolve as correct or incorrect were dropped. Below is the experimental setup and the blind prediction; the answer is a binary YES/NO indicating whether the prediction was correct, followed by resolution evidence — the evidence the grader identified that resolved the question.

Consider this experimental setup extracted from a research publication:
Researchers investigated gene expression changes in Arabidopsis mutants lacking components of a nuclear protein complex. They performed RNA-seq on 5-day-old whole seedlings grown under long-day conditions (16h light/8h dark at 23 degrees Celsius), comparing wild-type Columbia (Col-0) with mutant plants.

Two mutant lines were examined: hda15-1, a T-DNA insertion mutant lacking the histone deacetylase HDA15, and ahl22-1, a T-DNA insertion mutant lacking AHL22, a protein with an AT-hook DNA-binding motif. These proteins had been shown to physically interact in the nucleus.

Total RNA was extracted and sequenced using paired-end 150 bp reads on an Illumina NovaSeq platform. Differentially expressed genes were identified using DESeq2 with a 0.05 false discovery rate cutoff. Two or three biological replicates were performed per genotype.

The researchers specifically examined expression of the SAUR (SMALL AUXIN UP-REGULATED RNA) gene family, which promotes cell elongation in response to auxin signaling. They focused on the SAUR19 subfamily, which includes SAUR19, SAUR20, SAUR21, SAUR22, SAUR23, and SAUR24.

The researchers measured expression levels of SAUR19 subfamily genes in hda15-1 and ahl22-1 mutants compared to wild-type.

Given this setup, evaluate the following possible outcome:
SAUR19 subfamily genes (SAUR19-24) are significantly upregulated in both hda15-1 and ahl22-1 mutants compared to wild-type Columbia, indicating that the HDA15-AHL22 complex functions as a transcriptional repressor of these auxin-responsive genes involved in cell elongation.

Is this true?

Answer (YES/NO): YES